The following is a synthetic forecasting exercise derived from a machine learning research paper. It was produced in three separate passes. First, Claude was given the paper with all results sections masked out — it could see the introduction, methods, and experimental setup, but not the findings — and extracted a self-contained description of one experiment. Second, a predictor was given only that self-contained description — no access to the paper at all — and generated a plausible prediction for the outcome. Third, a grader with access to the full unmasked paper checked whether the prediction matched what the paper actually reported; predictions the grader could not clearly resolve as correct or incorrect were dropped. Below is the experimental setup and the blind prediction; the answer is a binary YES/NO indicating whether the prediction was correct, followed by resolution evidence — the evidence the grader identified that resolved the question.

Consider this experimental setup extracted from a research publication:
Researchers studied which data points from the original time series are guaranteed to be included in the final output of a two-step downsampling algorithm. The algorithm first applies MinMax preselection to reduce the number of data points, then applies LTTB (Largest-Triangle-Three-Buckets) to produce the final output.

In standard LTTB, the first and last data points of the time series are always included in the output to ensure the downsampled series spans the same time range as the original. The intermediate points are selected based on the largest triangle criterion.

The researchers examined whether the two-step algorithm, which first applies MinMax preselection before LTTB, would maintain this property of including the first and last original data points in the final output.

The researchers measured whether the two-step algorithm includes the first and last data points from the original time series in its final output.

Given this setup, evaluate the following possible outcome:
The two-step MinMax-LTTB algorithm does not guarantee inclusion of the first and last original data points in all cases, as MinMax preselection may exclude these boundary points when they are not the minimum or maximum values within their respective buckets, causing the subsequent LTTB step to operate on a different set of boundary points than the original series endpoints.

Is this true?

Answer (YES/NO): NO